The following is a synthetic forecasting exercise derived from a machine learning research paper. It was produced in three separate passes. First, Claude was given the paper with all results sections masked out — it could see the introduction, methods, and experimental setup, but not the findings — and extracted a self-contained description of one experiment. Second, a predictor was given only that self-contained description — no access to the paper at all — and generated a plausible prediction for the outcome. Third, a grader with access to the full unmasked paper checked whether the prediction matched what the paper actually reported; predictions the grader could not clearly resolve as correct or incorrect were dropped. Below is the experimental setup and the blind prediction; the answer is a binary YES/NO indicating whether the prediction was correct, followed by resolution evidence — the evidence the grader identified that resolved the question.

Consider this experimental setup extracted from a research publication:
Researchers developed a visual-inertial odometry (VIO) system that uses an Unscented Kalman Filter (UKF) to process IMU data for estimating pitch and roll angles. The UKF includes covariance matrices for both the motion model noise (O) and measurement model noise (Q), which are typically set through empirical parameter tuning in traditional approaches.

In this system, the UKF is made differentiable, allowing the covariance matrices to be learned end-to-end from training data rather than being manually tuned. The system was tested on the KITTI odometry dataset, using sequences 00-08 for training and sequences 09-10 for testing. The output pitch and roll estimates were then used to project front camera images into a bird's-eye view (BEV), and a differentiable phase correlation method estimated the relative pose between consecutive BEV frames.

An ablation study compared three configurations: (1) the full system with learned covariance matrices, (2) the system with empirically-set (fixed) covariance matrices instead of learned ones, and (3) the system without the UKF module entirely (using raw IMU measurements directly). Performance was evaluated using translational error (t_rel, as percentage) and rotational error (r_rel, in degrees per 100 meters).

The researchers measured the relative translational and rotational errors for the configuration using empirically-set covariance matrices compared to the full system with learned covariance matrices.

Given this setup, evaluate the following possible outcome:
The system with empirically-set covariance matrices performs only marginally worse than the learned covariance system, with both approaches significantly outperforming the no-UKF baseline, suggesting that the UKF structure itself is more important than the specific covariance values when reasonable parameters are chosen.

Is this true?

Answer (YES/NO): NO